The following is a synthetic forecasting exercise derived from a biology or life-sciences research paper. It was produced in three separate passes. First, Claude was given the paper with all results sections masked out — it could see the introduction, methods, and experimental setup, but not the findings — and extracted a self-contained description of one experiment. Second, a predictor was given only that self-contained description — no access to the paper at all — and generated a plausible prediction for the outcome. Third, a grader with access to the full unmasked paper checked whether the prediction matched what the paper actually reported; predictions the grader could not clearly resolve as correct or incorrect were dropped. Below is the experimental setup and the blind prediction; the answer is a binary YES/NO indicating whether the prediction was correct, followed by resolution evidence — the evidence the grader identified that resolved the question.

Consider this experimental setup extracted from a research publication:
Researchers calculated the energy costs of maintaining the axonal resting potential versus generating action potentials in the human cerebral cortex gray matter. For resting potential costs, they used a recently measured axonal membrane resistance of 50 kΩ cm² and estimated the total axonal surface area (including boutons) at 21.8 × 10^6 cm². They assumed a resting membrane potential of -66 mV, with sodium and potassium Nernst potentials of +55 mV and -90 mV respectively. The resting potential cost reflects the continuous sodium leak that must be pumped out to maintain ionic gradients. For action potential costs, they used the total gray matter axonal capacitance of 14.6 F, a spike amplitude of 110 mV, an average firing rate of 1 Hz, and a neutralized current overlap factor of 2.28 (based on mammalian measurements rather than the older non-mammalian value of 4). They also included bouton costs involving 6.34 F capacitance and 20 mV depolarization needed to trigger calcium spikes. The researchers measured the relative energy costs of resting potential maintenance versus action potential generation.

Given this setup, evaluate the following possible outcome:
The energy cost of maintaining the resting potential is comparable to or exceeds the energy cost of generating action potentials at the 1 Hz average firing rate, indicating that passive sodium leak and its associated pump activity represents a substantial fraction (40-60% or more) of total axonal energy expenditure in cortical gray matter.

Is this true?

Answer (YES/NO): YES